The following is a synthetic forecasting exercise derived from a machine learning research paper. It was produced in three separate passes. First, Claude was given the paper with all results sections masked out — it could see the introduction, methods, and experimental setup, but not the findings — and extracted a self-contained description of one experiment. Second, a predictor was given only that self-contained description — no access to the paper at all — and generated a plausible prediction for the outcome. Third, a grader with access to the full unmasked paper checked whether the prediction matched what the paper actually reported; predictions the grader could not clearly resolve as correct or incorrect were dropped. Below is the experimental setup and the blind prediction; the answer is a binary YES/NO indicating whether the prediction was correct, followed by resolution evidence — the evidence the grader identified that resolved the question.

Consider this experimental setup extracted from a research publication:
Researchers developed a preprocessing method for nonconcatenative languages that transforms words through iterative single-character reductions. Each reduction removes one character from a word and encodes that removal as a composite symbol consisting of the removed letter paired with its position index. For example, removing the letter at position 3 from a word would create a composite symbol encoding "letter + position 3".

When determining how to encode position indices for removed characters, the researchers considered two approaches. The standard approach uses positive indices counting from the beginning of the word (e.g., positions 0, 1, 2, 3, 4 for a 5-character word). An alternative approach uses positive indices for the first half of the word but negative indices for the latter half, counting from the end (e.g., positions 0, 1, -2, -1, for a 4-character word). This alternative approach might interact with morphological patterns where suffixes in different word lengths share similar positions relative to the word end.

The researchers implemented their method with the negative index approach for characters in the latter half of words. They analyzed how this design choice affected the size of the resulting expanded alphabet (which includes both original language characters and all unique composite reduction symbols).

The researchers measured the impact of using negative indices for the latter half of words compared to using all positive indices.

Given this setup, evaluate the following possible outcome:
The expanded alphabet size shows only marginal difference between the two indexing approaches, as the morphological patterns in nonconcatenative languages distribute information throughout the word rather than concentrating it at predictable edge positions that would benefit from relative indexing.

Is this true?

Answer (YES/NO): NO